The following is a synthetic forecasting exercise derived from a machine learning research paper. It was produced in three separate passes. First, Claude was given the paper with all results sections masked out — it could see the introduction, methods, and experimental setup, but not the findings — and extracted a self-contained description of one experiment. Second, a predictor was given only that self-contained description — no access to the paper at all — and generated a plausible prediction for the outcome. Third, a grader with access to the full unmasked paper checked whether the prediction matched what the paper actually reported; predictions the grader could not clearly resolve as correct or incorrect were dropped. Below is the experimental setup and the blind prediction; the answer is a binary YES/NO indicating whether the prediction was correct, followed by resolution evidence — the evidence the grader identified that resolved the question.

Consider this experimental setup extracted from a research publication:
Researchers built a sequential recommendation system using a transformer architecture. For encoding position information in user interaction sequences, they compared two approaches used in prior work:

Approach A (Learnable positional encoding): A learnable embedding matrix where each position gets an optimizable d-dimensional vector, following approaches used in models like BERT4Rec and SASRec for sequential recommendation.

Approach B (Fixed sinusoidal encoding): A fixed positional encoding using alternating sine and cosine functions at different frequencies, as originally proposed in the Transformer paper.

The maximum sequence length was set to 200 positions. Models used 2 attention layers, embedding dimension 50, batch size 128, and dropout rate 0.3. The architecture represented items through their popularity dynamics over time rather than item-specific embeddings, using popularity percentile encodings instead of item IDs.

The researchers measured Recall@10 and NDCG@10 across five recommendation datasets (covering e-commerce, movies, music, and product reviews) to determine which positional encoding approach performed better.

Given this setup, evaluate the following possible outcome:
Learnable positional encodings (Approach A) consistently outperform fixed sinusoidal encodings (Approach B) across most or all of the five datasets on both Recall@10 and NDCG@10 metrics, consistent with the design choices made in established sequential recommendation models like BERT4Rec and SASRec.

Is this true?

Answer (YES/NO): NO